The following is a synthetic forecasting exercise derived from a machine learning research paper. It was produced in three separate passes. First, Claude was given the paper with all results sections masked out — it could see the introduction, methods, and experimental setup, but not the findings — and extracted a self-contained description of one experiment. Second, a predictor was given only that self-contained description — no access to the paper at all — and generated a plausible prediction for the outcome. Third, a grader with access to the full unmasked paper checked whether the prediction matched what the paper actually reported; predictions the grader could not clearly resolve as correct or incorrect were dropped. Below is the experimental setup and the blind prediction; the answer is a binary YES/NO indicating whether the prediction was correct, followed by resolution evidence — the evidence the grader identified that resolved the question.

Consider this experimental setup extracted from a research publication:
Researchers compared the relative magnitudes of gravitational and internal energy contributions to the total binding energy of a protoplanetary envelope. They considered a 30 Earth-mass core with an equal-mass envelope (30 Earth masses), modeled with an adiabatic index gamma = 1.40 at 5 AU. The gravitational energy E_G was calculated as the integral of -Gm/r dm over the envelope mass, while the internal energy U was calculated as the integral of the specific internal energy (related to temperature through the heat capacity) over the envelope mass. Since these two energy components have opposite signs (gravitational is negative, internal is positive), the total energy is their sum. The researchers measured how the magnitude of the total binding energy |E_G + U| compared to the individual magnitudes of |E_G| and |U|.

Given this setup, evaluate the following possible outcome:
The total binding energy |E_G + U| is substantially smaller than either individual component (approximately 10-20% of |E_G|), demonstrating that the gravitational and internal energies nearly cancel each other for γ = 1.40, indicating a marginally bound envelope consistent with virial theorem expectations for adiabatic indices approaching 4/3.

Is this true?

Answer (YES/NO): NO